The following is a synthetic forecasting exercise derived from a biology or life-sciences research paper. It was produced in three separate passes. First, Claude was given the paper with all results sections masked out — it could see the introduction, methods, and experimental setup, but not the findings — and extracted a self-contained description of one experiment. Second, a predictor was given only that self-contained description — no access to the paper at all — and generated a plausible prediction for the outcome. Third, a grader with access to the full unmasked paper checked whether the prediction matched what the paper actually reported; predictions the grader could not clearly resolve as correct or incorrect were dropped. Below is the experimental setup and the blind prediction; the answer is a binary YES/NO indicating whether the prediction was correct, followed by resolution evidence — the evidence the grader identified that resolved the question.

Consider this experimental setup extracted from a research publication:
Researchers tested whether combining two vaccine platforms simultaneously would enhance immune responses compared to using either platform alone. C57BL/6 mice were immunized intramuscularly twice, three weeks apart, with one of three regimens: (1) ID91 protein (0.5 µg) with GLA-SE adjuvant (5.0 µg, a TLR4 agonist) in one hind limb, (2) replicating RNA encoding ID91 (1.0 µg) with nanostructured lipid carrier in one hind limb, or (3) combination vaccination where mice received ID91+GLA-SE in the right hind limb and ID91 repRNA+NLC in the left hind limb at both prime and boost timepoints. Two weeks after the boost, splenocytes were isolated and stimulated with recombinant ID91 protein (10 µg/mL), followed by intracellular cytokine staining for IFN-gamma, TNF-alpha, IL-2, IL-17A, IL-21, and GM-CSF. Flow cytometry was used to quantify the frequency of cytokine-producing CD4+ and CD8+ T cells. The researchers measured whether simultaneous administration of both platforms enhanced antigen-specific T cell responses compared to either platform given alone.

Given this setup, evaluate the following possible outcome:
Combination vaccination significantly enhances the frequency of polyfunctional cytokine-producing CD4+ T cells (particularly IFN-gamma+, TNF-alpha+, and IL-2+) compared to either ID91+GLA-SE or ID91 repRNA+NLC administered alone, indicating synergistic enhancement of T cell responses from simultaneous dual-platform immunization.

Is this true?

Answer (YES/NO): NO